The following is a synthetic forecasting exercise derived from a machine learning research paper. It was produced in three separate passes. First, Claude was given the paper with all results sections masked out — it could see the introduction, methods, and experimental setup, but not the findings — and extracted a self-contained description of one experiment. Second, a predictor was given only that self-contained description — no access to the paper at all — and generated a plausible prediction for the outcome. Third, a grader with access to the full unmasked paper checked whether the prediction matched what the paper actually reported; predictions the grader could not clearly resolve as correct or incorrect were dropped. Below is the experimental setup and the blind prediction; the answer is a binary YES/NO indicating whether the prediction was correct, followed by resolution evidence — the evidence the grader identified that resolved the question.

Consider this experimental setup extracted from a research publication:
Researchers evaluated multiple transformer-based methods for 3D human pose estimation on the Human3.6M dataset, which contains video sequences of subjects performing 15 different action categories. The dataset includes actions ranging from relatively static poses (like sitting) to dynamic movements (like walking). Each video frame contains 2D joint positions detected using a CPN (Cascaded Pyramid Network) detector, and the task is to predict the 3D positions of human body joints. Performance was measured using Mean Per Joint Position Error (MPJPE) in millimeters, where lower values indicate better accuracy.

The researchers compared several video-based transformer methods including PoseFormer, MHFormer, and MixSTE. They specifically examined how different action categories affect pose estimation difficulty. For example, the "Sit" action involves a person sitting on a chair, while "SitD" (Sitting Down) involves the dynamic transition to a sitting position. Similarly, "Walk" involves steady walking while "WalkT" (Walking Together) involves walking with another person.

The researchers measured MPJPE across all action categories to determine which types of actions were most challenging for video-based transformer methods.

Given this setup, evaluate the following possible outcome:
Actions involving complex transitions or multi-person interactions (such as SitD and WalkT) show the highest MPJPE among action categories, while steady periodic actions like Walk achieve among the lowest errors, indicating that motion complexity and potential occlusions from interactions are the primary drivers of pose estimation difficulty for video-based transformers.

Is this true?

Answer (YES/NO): NO